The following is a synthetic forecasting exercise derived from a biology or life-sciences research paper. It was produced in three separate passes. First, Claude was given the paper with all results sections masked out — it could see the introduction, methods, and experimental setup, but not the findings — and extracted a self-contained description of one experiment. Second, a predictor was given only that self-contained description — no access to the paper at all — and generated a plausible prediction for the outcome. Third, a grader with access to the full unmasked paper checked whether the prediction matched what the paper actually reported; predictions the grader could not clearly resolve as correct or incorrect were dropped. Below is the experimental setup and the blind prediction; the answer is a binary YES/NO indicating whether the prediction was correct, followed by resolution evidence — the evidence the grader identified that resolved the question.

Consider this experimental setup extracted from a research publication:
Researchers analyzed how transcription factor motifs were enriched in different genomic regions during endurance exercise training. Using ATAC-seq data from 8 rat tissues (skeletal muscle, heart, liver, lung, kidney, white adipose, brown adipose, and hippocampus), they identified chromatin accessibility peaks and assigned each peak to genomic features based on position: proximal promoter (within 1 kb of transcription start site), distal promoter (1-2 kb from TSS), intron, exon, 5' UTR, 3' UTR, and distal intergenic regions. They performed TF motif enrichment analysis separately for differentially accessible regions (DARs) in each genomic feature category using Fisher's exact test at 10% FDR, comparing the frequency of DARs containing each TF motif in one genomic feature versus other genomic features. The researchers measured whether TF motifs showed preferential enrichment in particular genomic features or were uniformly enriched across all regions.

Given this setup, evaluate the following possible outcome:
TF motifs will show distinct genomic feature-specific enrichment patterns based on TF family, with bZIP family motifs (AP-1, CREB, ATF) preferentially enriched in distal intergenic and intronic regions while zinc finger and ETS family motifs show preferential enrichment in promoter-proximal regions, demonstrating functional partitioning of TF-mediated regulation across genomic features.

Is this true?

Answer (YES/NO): NO